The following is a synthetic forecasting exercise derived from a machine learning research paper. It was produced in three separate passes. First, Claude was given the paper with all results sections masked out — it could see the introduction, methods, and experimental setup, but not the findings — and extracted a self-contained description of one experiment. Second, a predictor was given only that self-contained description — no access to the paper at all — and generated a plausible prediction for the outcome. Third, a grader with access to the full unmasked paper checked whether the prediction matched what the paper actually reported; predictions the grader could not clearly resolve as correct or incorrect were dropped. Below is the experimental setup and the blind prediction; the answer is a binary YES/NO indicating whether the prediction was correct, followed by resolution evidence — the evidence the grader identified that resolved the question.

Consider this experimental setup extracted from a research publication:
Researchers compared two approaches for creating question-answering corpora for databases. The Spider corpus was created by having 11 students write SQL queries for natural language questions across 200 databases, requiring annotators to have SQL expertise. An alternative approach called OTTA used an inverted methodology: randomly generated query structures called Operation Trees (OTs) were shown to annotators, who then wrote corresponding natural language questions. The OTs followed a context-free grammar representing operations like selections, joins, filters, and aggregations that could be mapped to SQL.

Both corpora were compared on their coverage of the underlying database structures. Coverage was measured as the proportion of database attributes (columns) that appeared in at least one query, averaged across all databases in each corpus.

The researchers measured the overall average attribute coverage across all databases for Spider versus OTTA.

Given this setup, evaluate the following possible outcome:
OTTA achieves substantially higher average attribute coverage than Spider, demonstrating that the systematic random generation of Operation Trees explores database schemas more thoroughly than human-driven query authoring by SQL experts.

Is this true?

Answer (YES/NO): NO